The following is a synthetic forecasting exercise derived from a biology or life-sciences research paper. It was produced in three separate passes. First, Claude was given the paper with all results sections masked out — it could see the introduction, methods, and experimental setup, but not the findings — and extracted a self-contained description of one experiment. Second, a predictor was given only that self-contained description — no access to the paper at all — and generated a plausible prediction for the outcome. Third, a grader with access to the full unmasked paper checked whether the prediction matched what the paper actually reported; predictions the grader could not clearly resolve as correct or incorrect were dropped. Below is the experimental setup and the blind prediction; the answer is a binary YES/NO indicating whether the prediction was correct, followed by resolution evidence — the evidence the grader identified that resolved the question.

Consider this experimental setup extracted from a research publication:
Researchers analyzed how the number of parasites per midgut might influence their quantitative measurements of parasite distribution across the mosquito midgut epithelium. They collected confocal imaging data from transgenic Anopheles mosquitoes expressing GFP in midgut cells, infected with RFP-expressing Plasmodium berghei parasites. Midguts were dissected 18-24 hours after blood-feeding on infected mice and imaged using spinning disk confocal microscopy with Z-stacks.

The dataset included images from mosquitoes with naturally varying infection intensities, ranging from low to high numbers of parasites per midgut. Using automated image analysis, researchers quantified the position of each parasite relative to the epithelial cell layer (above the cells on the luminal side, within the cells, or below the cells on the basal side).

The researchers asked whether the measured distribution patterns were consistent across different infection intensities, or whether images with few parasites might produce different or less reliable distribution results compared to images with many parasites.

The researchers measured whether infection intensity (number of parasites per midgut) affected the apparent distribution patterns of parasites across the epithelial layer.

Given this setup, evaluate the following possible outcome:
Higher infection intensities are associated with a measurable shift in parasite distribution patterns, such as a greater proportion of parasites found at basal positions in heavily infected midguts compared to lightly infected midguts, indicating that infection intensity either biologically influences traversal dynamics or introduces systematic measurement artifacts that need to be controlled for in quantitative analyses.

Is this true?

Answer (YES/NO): NO